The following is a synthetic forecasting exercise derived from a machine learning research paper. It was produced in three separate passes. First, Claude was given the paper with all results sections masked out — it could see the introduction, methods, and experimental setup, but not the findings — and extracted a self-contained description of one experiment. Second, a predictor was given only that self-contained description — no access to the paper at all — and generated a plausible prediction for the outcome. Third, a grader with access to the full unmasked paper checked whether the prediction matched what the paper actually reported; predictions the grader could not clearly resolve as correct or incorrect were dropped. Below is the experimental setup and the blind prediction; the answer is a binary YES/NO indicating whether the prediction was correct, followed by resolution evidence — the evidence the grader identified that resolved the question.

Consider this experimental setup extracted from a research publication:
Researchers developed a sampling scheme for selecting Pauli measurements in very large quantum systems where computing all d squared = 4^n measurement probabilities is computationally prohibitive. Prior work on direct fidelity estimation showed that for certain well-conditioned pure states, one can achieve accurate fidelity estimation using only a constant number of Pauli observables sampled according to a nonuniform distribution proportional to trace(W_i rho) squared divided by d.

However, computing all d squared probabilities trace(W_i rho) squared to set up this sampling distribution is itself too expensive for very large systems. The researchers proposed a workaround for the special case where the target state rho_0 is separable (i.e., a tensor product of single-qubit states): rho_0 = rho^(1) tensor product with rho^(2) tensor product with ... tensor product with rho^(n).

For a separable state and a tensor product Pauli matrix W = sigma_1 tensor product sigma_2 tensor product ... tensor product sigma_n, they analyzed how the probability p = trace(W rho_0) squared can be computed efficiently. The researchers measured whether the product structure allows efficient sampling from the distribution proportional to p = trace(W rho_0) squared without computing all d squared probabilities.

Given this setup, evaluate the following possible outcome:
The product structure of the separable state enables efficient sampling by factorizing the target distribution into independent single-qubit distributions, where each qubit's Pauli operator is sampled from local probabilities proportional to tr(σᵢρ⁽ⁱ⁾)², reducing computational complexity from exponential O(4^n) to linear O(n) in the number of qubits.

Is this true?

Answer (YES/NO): YES